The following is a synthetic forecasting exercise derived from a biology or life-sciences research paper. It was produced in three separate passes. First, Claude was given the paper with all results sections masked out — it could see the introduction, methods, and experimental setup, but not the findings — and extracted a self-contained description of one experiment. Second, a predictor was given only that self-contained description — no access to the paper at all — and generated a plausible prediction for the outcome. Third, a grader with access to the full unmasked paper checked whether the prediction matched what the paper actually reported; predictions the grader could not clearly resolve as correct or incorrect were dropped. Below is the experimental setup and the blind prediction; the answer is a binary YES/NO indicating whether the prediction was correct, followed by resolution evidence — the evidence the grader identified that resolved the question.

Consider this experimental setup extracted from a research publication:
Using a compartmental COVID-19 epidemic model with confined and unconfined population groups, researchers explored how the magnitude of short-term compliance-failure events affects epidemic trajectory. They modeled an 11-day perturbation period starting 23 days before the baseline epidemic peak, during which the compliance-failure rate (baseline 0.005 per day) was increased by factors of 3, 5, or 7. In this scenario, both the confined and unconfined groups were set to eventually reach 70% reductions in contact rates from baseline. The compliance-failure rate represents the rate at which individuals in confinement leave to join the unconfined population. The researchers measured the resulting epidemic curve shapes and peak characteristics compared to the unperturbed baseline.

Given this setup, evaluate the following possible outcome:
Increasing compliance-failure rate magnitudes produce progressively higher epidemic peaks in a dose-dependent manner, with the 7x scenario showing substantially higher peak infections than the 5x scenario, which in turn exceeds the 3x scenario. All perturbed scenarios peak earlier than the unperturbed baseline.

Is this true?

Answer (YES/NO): NO